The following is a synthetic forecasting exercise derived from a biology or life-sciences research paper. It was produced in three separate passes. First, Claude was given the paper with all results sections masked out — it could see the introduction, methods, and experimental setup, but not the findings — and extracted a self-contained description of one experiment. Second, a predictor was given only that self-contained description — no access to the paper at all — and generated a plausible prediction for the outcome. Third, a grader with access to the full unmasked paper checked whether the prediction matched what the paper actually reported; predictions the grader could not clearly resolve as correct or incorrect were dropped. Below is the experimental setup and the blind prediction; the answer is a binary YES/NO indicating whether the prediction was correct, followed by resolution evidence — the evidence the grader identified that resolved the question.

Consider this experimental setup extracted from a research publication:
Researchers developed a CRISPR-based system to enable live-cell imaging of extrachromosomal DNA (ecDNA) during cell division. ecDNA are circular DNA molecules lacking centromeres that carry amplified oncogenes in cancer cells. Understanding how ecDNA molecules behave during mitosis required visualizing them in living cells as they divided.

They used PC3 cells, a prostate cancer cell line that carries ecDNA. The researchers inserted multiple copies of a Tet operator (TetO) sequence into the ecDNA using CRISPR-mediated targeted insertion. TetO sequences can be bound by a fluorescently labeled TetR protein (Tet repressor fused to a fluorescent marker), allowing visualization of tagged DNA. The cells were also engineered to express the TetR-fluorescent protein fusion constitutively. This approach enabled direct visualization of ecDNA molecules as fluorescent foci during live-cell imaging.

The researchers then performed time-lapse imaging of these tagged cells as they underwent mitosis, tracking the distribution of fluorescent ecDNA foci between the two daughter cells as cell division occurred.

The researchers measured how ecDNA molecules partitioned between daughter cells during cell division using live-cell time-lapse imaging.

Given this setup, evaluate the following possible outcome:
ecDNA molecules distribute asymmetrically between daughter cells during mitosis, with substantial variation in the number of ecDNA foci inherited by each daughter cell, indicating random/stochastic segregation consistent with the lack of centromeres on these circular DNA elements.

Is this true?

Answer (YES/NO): YES